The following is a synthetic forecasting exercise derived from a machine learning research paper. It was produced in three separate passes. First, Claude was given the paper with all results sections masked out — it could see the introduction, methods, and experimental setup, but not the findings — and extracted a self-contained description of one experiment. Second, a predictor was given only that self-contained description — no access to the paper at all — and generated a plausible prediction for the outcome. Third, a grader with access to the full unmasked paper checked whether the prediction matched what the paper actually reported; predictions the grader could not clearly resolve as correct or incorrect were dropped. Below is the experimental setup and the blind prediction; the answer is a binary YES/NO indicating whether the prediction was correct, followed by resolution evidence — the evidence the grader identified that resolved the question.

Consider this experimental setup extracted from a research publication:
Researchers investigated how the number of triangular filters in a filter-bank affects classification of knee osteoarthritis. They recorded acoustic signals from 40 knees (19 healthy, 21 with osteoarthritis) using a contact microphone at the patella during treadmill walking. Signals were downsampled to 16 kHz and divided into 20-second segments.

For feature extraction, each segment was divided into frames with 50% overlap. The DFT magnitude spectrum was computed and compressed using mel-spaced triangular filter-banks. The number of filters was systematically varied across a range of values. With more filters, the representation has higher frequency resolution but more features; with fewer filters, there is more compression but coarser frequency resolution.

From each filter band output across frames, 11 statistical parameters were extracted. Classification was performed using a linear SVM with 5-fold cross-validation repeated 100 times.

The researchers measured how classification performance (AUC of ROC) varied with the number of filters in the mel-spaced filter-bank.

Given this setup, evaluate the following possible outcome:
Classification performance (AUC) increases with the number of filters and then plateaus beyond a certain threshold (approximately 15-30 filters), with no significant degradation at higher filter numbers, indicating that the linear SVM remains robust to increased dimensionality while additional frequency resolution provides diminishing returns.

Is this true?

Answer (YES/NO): NO